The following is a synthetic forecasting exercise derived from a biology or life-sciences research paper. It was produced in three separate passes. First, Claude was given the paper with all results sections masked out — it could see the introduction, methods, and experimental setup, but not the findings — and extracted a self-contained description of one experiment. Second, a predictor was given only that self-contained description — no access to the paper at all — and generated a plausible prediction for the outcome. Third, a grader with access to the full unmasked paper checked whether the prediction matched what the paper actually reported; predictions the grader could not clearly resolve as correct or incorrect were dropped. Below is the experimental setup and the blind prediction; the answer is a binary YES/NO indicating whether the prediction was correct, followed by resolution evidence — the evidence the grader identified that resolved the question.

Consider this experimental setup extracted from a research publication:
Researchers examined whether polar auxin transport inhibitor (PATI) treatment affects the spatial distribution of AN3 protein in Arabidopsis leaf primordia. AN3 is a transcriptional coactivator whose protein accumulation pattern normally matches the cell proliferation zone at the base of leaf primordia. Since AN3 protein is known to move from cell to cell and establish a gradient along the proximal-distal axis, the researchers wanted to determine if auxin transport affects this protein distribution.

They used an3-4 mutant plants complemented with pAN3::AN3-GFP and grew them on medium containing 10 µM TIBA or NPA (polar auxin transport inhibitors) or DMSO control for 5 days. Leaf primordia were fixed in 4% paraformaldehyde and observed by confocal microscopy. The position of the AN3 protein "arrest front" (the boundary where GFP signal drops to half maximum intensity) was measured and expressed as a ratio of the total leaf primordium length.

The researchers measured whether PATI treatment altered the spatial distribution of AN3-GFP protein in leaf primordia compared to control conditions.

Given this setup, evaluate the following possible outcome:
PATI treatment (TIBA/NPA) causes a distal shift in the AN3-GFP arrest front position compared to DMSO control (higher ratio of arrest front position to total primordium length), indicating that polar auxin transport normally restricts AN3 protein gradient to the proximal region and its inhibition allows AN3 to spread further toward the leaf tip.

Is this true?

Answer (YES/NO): NO